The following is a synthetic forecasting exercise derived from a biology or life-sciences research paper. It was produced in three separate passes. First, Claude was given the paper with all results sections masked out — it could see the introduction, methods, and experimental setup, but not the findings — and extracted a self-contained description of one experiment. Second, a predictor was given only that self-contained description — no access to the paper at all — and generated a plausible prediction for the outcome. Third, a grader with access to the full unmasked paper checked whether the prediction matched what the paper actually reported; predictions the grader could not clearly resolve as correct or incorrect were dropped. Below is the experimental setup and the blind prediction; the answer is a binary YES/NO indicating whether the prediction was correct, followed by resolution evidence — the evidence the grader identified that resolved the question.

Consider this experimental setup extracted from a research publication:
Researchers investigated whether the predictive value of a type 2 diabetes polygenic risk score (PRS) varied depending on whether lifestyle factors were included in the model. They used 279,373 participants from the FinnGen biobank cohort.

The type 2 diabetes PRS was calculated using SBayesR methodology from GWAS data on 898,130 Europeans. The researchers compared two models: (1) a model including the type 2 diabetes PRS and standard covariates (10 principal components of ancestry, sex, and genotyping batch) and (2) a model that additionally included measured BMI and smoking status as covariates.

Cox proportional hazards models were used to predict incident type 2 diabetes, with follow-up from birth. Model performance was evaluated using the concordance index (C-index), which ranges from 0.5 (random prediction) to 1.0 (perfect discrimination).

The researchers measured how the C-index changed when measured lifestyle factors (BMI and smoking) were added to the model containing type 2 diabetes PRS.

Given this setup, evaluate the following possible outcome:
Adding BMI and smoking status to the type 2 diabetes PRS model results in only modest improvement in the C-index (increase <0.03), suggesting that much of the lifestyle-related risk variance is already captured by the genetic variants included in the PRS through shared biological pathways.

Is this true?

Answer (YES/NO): NO